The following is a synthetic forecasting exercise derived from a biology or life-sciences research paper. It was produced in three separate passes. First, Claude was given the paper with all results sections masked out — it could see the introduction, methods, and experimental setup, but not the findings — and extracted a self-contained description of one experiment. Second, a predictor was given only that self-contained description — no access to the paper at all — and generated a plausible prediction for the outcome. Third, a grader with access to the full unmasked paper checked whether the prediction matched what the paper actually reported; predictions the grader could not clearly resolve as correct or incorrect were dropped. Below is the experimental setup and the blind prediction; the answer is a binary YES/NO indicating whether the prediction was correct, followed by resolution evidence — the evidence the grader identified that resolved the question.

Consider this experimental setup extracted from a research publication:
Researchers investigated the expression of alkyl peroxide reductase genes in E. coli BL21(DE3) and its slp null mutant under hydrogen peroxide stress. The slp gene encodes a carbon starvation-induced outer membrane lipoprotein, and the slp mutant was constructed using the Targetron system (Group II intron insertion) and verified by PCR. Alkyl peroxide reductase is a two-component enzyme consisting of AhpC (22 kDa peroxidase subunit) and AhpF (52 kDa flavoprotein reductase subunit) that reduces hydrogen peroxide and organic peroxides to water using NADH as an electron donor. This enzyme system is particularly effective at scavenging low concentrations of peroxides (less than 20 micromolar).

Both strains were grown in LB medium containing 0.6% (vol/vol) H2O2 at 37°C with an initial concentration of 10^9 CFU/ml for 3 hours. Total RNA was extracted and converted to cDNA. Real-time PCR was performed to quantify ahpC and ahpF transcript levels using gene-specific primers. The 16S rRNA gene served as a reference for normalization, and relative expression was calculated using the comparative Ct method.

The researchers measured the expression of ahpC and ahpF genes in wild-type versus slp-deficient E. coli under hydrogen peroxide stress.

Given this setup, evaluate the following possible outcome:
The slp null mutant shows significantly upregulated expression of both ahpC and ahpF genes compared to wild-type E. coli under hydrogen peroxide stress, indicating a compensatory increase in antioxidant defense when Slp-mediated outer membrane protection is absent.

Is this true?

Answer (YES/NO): NO